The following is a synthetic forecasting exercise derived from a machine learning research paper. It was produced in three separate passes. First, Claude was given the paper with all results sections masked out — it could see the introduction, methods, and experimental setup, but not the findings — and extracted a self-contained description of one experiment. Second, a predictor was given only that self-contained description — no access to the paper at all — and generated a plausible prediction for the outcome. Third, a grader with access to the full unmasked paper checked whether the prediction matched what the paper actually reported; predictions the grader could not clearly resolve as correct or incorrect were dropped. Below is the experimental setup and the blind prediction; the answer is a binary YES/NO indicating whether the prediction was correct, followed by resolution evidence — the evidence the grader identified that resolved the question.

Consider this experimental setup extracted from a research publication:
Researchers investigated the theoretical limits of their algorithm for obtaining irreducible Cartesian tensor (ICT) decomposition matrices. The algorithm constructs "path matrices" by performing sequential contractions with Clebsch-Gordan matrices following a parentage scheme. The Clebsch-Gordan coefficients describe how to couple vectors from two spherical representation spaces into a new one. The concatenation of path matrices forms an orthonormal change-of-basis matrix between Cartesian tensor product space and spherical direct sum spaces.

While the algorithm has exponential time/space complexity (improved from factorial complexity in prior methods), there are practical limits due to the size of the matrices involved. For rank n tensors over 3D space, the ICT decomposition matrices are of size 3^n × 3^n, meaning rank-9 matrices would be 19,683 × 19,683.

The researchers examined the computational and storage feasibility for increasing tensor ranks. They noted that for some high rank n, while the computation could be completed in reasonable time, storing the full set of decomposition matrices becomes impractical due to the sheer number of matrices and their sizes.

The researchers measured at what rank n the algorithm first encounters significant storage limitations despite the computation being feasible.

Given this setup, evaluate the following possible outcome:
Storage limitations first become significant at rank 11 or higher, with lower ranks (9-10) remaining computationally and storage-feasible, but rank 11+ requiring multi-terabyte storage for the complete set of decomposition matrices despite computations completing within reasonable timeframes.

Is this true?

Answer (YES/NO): NO